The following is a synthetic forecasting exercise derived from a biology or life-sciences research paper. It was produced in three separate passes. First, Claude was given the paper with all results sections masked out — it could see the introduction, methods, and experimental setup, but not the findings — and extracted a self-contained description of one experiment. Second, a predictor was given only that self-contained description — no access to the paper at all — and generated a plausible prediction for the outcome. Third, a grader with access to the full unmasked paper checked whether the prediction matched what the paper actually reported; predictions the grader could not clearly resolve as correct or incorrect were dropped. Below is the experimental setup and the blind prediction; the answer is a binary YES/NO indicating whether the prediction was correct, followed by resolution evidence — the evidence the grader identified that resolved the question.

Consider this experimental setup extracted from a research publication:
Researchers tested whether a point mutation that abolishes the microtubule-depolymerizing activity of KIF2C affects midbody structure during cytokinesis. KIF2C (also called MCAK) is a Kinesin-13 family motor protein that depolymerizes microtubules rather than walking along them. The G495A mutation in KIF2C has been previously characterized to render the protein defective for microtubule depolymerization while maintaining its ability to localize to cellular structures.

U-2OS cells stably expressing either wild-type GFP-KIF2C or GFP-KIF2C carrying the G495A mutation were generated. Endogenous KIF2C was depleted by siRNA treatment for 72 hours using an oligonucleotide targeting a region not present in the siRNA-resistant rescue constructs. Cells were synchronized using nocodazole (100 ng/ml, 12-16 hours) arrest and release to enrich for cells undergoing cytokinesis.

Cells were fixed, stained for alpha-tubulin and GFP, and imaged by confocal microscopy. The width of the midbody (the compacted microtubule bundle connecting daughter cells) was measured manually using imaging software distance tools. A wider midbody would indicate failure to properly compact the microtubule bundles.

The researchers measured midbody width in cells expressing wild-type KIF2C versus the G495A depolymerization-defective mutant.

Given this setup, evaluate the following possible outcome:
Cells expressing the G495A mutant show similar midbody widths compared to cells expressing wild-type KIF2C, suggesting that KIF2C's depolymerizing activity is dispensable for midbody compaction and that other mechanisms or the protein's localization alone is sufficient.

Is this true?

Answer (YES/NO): NO